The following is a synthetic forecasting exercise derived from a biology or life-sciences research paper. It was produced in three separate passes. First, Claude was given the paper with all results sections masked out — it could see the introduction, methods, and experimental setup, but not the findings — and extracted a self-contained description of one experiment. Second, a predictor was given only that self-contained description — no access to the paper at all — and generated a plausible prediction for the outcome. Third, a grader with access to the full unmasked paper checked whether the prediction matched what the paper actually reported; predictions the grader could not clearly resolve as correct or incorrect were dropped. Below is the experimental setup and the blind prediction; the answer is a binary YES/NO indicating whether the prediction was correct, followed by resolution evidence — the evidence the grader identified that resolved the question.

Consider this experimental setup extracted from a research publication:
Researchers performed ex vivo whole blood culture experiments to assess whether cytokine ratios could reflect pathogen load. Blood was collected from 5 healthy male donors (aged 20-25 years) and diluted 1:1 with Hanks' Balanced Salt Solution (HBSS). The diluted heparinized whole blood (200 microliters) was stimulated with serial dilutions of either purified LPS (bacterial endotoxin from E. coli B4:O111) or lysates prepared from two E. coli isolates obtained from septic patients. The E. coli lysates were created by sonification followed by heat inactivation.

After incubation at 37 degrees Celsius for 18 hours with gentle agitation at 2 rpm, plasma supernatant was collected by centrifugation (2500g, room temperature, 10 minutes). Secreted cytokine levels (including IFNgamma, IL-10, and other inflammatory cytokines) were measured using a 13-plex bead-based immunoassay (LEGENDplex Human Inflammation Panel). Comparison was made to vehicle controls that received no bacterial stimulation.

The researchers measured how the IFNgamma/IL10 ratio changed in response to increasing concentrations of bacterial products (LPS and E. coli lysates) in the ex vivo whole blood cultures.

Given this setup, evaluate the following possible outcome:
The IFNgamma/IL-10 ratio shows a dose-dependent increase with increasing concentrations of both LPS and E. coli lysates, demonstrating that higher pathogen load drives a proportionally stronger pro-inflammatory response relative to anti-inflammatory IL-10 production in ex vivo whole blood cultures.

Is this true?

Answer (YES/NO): NO